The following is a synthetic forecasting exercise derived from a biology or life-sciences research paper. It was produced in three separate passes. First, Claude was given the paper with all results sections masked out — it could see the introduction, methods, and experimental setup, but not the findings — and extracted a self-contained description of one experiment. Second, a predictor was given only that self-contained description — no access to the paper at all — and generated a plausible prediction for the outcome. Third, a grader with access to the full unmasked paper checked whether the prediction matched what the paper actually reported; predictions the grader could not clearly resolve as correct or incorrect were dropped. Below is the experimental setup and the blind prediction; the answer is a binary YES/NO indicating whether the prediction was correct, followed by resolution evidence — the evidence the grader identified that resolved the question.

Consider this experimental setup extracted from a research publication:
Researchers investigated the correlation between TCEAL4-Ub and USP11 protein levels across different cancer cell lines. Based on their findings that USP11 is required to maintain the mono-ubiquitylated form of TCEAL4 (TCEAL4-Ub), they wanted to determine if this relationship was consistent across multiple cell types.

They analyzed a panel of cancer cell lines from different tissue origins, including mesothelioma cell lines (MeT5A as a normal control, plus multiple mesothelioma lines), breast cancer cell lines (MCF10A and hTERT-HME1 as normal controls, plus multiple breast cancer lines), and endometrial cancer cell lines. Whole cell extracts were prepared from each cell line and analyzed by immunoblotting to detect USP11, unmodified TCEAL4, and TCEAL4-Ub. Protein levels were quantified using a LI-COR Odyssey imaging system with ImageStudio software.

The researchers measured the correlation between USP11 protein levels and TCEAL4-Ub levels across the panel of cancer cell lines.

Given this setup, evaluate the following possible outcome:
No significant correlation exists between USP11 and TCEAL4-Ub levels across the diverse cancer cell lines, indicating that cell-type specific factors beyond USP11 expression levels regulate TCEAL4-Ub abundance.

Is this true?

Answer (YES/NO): NO